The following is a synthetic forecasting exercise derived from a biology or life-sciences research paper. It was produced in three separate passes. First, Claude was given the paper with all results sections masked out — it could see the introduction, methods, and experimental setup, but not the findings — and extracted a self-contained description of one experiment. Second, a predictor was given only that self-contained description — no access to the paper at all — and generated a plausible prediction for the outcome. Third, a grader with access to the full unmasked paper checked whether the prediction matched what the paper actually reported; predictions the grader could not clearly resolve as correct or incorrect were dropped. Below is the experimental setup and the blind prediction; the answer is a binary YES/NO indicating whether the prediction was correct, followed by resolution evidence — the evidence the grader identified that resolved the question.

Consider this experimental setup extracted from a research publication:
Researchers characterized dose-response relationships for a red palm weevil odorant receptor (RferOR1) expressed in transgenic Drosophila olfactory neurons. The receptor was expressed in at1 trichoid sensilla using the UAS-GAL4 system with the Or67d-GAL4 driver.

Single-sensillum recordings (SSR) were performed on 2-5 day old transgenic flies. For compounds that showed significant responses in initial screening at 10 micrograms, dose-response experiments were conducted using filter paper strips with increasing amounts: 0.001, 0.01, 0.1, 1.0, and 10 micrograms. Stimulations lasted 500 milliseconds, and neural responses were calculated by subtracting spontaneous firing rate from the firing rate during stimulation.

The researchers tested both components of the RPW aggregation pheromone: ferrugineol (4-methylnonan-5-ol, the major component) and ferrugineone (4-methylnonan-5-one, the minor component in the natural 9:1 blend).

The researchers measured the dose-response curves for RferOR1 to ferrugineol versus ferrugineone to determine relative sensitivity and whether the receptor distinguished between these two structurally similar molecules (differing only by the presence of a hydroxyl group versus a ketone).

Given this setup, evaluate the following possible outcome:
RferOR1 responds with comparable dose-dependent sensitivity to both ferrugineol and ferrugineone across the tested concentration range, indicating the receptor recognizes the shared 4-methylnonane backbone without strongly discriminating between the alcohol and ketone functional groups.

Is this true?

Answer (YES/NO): NO